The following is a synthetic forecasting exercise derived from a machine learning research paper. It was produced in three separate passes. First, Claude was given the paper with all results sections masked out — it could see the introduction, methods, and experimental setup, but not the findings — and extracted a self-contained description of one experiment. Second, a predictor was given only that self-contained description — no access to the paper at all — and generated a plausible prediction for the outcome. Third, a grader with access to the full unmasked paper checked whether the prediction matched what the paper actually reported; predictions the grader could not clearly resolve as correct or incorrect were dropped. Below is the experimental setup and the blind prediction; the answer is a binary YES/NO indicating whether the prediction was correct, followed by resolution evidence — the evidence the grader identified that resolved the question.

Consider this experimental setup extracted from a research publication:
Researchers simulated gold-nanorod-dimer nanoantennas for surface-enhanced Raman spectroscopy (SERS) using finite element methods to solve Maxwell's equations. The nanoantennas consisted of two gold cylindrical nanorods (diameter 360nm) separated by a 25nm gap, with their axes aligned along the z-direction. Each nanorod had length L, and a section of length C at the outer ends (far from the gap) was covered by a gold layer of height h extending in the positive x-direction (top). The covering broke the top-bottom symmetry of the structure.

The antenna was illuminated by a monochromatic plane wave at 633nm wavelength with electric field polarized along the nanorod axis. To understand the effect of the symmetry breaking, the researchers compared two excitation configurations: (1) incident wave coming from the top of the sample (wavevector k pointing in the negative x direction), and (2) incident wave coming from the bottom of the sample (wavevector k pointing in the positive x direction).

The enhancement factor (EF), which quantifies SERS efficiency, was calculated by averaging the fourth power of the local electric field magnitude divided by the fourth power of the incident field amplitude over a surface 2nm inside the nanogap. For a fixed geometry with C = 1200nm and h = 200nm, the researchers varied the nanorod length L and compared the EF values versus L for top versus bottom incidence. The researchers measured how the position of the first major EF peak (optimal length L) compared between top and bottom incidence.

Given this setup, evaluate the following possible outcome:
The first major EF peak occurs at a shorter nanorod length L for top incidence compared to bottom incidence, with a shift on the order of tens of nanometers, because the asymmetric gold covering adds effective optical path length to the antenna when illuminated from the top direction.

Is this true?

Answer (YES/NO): NO